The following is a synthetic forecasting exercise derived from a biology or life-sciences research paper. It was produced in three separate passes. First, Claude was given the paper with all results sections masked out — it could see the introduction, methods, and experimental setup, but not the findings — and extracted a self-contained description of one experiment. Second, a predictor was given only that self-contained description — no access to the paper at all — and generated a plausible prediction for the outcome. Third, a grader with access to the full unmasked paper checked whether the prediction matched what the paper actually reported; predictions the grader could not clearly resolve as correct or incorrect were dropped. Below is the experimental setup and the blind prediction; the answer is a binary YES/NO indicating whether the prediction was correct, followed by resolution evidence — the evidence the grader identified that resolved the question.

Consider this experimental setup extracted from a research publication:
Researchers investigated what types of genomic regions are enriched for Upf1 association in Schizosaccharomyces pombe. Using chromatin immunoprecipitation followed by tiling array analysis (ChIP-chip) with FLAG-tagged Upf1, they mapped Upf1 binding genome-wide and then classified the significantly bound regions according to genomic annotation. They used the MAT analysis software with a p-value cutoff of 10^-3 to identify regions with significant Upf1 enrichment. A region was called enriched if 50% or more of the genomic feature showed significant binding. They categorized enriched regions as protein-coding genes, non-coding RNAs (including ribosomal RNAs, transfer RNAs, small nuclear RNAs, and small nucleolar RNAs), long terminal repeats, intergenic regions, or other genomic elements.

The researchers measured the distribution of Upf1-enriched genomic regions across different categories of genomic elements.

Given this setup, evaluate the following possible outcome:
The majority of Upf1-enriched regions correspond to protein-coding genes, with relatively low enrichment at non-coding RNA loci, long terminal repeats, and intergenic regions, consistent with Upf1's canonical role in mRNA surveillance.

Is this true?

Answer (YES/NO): YES